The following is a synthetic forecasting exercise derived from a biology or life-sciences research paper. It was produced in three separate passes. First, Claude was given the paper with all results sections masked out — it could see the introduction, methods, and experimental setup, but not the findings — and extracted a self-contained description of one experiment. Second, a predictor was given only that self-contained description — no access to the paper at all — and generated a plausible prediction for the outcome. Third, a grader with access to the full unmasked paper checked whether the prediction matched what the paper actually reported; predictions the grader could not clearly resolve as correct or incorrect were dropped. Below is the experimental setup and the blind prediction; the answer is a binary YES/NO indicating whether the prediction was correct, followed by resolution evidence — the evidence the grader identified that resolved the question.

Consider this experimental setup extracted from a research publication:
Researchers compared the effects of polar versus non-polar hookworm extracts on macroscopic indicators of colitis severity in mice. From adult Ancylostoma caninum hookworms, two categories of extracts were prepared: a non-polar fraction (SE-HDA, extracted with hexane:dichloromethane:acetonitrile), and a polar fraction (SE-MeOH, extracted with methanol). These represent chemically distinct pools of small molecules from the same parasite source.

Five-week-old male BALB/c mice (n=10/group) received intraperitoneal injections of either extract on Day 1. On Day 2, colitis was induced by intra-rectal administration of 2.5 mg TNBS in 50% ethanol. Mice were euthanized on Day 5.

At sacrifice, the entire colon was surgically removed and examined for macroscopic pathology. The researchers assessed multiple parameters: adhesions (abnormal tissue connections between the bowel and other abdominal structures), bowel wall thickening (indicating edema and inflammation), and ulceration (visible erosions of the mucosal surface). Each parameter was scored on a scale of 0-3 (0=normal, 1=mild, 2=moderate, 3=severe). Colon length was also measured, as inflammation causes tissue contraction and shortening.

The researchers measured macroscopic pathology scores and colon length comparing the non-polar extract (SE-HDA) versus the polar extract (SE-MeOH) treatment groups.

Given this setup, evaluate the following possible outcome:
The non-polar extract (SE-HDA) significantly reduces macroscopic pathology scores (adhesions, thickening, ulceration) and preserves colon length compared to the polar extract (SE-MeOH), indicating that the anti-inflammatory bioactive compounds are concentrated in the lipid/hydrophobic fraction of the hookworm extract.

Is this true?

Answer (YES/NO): NO